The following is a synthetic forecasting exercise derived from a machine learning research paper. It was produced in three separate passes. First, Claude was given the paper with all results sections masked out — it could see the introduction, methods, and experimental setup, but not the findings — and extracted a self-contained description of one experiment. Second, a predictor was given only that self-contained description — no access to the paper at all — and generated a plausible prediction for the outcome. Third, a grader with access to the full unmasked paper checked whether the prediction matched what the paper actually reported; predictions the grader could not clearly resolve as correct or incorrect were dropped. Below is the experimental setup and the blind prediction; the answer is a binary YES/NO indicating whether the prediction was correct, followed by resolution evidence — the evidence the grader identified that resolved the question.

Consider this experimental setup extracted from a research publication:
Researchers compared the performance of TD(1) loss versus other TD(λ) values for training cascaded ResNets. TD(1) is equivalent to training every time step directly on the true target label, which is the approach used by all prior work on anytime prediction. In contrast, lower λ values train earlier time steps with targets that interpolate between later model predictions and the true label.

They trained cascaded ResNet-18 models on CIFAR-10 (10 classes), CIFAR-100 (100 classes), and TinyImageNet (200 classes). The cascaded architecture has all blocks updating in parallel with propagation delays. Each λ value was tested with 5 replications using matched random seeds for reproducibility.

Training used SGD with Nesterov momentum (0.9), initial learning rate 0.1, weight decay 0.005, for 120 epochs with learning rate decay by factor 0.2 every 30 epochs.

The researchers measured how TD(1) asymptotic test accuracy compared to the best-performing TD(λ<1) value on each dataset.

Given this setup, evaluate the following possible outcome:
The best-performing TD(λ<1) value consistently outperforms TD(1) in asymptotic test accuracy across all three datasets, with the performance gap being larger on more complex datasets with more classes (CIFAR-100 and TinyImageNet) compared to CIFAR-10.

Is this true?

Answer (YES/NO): NO